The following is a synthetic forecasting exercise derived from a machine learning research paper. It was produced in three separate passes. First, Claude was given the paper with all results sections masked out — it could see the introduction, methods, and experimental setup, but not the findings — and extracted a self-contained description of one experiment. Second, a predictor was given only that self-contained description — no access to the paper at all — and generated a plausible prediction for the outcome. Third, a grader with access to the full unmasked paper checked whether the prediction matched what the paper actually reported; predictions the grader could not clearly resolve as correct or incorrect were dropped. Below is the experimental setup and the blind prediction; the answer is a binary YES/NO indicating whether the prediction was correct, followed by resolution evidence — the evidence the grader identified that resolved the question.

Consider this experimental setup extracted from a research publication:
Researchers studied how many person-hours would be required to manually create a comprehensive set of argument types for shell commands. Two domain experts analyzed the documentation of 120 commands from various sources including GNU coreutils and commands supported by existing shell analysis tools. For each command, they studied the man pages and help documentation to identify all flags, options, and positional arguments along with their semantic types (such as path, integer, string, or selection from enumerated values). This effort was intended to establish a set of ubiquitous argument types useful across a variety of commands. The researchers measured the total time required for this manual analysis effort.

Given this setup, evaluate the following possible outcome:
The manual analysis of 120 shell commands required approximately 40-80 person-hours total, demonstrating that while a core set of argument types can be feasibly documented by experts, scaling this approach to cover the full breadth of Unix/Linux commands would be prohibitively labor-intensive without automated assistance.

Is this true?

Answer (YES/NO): NO